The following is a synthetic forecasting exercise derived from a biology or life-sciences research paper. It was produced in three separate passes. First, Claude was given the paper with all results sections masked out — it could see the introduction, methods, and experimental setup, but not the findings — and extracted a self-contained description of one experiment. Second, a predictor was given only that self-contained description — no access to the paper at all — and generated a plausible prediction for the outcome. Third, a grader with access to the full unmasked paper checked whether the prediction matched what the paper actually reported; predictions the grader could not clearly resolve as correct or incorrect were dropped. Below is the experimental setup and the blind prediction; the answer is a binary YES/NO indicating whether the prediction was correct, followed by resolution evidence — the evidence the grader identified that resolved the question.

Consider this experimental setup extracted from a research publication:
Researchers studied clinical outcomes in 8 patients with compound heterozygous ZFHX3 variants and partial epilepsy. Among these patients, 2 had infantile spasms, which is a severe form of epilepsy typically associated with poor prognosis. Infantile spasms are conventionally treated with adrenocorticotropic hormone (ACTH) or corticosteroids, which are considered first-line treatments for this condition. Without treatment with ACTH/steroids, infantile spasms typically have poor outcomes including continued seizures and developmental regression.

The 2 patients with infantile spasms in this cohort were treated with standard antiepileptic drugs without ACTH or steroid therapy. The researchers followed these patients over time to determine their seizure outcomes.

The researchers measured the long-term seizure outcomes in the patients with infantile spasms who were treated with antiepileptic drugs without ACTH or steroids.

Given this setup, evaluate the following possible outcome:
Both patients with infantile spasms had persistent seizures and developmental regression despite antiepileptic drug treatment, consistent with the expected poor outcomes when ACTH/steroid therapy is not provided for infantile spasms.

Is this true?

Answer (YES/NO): NO